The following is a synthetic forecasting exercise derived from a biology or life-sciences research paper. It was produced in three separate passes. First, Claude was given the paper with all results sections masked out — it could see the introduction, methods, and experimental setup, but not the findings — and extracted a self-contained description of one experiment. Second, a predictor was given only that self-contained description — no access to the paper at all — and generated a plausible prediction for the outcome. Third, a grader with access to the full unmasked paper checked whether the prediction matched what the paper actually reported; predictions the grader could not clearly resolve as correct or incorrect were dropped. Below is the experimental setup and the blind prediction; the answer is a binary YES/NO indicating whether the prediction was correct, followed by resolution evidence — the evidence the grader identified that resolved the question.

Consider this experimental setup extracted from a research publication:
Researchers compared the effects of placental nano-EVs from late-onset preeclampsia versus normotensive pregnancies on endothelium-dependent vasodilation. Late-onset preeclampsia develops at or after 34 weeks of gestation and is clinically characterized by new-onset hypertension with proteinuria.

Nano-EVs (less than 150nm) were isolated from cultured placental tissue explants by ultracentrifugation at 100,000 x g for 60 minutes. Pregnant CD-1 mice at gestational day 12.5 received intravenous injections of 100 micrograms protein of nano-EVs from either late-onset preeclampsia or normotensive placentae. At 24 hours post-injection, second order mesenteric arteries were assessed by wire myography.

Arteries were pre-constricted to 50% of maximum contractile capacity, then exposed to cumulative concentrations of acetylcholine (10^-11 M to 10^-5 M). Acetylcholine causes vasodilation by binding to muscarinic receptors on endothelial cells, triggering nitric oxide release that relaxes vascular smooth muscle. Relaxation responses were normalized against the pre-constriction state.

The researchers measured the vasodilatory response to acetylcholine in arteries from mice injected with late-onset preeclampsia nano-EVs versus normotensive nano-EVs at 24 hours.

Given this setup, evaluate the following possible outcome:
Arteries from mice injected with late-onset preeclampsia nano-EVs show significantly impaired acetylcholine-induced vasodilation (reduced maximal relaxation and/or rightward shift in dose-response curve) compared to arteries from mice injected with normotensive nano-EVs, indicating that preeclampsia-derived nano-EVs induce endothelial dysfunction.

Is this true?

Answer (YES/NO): NO